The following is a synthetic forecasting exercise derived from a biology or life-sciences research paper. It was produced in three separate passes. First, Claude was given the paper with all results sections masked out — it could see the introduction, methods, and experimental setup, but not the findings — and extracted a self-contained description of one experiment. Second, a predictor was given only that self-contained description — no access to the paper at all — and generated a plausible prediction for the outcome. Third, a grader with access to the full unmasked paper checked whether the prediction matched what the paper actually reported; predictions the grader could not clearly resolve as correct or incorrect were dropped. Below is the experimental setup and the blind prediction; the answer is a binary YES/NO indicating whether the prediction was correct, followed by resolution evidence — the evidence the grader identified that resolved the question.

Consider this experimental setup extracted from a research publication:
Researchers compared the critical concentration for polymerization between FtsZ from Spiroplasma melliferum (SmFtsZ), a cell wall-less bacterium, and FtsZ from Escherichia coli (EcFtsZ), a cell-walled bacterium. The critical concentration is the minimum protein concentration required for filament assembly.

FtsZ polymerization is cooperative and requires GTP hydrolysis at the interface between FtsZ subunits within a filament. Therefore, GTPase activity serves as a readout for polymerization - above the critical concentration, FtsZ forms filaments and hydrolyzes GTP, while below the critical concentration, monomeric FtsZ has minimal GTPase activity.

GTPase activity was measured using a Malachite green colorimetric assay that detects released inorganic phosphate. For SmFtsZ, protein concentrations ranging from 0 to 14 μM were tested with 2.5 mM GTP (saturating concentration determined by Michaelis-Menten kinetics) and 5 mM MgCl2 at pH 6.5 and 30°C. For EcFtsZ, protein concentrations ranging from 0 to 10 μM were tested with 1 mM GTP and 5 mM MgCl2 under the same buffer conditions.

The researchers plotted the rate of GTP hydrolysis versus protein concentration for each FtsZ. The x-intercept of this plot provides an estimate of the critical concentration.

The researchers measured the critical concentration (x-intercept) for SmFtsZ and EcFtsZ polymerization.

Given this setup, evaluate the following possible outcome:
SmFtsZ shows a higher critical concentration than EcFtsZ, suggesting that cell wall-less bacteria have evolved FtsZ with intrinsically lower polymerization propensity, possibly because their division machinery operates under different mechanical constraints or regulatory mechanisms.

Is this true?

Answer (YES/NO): YES